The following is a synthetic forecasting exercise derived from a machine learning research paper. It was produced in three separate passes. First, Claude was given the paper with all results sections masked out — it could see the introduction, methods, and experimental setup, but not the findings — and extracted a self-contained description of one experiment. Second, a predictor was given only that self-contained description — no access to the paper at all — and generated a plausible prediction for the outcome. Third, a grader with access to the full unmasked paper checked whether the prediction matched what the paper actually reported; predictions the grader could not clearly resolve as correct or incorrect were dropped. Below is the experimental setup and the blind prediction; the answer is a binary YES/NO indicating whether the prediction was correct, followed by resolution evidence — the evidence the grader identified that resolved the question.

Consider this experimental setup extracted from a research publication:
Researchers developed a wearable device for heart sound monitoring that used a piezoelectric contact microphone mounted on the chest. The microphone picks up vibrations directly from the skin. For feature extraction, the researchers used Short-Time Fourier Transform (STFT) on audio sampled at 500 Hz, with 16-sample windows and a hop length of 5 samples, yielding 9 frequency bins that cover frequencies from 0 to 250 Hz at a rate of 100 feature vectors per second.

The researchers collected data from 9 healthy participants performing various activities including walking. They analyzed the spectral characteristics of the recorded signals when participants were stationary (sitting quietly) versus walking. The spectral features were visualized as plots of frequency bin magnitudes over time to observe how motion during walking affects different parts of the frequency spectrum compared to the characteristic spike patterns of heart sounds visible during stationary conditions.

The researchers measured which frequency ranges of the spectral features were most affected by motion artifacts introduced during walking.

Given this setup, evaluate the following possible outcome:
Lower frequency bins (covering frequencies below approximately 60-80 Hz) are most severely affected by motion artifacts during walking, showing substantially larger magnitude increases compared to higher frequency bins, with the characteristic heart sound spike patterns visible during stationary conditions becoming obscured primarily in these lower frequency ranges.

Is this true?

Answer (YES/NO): NO